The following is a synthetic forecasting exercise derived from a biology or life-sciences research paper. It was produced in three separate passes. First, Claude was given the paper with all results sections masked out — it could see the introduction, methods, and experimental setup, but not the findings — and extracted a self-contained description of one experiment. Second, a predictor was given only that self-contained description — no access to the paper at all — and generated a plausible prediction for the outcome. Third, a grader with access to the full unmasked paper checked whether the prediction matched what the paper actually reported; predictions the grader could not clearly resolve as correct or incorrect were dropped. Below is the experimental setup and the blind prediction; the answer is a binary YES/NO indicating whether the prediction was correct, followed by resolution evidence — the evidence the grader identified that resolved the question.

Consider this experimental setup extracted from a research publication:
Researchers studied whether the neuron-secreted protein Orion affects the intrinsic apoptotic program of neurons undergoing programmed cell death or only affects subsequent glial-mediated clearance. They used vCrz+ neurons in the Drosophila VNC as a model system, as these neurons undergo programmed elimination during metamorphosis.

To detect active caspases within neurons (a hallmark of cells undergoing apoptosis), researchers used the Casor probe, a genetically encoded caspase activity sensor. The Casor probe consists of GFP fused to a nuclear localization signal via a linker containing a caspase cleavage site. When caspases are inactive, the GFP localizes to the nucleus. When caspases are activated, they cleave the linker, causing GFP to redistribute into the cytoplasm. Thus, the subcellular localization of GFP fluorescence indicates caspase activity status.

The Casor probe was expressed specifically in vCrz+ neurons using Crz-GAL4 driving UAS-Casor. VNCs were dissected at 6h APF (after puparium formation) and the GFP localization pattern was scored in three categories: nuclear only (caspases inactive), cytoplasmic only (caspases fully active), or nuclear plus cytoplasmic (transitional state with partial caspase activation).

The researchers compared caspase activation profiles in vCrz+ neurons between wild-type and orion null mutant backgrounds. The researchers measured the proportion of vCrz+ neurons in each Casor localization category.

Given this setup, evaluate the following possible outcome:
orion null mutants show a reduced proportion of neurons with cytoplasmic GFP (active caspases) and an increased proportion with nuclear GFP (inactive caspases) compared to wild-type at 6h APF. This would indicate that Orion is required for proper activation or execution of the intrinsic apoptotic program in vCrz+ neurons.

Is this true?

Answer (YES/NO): NO